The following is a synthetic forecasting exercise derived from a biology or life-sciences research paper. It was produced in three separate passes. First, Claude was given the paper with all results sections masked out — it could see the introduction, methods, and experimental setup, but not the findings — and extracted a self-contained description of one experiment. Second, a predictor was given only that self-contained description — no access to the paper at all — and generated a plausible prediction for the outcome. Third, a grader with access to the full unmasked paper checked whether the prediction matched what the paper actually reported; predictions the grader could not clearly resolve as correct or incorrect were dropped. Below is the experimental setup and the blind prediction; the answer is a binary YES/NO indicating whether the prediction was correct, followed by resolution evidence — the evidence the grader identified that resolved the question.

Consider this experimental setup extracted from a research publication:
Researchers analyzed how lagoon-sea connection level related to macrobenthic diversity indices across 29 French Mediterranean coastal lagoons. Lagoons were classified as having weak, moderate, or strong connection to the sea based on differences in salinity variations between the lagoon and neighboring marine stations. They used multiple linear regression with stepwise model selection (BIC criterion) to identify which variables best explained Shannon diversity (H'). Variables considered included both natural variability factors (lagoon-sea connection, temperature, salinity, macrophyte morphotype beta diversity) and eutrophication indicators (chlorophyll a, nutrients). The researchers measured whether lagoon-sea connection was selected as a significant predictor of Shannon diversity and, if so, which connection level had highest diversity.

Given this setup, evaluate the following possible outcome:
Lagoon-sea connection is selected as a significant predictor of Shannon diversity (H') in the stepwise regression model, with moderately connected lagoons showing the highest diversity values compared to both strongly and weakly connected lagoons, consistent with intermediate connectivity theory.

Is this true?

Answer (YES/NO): NO